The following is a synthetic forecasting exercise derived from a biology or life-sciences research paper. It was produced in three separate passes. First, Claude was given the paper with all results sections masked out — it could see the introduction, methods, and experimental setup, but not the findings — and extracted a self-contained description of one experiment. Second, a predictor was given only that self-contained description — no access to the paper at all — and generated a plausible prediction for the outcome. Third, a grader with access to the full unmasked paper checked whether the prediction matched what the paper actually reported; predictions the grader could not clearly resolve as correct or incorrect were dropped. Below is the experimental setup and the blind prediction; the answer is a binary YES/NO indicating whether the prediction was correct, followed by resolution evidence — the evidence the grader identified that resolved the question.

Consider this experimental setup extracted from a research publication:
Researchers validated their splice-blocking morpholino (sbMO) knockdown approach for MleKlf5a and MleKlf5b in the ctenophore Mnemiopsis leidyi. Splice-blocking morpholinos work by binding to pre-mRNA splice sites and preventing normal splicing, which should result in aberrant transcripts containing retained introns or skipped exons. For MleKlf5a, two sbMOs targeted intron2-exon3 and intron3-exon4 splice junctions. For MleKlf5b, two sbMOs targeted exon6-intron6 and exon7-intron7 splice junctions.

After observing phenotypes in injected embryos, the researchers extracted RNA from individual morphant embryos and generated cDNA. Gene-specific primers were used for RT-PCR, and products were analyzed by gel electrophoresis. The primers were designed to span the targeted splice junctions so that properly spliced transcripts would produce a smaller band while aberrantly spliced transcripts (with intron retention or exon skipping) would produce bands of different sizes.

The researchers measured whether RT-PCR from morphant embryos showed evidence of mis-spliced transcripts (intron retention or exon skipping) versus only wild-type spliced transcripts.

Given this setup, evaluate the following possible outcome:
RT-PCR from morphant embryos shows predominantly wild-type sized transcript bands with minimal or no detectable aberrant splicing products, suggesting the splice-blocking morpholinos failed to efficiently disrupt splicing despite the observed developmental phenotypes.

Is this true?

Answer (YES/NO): NO